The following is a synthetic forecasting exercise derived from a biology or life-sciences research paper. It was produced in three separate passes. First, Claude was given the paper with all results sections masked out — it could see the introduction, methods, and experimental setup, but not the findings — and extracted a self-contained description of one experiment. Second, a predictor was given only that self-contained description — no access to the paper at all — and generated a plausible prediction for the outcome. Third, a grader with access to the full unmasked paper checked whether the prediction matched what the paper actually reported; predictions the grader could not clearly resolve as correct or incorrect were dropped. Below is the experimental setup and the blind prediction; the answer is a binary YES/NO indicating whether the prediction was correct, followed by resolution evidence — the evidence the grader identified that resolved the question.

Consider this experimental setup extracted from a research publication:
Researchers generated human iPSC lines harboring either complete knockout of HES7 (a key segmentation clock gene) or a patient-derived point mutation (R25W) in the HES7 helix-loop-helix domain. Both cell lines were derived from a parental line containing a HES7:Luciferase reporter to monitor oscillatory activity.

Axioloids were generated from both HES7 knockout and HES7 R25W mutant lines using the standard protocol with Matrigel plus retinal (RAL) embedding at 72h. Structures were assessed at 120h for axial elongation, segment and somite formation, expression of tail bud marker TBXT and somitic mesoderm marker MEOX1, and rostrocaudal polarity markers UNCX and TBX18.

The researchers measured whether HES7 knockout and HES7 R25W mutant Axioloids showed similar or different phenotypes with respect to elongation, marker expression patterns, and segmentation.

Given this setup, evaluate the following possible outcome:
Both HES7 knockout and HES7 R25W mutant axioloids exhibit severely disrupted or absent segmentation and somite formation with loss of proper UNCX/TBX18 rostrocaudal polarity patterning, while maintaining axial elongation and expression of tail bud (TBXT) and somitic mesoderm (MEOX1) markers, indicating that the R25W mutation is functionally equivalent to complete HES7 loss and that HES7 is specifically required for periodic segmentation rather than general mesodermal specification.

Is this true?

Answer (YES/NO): YES